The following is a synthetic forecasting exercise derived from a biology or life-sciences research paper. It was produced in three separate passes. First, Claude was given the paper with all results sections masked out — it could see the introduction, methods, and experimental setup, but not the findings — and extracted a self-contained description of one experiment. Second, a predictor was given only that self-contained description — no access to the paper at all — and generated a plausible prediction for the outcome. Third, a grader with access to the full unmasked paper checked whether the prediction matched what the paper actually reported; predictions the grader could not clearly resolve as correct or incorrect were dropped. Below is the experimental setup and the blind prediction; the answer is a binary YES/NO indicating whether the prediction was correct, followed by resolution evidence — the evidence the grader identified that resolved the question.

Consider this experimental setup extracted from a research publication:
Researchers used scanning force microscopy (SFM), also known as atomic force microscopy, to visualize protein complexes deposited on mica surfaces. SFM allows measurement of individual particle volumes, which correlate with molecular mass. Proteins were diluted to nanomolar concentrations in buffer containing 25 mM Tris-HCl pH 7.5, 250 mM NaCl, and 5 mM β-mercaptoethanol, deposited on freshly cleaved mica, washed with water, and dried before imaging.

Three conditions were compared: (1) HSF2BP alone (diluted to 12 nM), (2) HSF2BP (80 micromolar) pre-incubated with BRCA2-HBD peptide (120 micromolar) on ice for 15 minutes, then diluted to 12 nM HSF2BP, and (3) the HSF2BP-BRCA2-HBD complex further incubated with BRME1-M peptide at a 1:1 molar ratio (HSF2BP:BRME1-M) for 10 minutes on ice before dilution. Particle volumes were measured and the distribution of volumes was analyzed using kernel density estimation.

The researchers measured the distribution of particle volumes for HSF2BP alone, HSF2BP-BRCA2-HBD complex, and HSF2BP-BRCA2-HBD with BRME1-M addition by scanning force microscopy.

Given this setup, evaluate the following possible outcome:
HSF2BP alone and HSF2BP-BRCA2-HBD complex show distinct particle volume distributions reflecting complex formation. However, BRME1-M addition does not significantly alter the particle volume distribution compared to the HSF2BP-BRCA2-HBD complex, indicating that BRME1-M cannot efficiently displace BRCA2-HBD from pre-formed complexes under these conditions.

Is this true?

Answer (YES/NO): NO